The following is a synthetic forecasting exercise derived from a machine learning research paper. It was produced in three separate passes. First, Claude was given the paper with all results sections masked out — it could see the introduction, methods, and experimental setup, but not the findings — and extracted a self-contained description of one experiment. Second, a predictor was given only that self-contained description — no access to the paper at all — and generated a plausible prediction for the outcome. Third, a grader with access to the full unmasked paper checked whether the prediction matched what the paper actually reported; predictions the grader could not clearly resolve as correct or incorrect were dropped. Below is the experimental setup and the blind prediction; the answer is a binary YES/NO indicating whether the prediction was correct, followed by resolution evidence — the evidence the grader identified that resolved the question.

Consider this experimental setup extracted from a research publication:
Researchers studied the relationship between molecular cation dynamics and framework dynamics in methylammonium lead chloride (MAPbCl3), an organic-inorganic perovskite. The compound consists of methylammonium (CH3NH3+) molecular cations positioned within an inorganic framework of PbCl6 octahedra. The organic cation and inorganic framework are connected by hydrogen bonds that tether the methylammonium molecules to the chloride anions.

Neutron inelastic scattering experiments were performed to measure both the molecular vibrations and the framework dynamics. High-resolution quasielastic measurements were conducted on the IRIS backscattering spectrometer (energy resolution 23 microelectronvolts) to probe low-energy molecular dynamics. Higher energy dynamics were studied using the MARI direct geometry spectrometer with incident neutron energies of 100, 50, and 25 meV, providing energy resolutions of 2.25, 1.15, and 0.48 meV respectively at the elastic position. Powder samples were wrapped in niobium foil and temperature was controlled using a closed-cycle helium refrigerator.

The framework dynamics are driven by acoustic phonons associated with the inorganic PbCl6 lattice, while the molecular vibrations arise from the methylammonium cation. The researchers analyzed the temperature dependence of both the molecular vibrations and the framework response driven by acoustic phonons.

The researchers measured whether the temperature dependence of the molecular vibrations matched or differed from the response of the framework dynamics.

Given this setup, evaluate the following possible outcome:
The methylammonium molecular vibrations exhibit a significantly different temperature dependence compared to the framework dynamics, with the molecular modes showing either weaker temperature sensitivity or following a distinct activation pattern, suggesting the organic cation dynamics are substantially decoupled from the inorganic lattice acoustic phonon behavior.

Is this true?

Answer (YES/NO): YES